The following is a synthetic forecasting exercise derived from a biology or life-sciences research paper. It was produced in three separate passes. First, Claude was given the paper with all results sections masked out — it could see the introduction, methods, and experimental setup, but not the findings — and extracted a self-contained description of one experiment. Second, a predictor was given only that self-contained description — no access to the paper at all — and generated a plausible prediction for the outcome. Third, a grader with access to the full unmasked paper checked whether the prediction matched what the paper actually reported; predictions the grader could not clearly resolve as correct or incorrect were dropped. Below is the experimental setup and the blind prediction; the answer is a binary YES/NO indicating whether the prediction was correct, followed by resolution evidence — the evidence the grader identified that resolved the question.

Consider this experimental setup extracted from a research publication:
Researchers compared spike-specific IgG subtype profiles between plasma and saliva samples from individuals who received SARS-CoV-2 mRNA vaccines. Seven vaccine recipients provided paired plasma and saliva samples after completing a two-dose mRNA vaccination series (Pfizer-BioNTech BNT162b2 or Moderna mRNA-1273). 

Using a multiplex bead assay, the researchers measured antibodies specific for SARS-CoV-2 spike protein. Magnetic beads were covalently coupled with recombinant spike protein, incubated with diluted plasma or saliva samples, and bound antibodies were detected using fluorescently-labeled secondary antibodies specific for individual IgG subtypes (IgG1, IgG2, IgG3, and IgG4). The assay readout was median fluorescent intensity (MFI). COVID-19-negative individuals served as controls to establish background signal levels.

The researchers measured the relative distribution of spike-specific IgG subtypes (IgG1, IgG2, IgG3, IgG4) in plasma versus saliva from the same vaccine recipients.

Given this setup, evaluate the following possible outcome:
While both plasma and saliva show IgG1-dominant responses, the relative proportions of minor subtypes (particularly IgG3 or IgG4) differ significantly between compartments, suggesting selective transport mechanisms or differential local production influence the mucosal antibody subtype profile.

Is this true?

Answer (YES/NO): NO